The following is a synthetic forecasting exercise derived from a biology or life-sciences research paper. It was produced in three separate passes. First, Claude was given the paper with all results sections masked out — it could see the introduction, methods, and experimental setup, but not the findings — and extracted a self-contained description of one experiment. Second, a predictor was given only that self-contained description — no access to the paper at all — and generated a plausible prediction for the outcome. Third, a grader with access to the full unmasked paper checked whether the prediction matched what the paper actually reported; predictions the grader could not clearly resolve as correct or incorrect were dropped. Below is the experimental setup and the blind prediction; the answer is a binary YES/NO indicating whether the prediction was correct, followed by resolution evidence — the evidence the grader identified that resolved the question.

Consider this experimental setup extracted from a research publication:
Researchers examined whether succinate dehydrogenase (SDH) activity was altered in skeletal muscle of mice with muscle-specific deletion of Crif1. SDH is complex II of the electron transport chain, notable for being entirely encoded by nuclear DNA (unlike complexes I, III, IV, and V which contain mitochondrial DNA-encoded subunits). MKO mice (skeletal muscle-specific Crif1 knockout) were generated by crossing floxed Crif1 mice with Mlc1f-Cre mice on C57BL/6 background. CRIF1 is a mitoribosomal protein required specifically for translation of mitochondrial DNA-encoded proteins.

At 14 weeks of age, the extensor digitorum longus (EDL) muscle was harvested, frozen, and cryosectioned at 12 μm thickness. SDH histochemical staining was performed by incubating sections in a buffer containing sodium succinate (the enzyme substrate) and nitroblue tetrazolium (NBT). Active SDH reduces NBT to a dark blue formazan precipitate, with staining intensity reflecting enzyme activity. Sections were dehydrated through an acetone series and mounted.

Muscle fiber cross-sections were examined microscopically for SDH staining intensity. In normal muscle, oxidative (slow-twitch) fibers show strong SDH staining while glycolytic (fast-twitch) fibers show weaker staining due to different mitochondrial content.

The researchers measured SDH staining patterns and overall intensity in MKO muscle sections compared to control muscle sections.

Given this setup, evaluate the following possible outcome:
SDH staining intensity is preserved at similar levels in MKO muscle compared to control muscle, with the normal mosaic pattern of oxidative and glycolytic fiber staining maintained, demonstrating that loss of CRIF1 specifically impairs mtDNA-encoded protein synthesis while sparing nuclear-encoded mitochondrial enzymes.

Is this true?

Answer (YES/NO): NO